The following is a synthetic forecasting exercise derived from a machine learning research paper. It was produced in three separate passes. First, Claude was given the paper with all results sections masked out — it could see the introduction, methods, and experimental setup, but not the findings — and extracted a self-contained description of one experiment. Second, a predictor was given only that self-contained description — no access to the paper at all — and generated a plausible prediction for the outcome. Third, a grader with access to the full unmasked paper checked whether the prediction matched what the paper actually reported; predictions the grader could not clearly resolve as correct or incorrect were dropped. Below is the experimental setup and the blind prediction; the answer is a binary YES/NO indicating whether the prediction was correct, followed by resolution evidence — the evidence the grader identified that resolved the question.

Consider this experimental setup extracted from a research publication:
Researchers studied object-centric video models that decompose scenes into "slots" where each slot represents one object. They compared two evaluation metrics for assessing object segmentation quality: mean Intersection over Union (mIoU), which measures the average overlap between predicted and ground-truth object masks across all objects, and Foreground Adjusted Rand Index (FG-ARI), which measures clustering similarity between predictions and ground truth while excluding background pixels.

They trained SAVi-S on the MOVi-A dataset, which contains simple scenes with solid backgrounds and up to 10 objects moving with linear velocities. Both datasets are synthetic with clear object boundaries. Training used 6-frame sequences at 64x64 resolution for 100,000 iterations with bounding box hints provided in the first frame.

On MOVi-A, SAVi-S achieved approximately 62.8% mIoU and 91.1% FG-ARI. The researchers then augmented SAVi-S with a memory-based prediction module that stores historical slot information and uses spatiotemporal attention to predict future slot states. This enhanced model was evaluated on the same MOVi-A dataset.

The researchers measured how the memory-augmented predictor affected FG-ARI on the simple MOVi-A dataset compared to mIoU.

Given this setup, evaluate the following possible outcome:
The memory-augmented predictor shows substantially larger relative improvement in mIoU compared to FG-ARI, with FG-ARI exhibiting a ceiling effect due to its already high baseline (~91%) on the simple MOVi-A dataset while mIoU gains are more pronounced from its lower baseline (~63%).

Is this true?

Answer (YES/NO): YES